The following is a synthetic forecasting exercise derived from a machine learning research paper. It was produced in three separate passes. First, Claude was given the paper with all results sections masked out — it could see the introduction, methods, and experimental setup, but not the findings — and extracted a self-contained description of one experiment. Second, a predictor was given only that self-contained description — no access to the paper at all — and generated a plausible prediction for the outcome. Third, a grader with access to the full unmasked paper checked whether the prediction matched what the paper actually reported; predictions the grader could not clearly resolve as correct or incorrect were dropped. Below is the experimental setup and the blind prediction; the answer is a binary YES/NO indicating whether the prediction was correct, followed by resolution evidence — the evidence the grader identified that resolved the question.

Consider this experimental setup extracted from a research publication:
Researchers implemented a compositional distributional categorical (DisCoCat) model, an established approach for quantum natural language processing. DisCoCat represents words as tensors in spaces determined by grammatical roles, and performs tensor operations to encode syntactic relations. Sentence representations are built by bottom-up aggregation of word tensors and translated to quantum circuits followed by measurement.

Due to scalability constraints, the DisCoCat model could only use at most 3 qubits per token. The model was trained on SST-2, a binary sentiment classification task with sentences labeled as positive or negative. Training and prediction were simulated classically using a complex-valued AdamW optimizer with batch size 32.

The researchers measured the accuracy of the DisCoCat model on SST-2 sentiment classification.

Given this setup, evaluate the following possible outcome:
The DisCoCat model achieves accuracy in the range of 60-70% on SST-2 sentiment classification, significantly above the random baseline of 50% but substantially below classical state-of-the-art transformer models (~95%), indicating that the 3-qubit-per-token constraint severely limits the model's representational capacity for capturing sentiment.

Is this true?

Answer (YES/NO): NO